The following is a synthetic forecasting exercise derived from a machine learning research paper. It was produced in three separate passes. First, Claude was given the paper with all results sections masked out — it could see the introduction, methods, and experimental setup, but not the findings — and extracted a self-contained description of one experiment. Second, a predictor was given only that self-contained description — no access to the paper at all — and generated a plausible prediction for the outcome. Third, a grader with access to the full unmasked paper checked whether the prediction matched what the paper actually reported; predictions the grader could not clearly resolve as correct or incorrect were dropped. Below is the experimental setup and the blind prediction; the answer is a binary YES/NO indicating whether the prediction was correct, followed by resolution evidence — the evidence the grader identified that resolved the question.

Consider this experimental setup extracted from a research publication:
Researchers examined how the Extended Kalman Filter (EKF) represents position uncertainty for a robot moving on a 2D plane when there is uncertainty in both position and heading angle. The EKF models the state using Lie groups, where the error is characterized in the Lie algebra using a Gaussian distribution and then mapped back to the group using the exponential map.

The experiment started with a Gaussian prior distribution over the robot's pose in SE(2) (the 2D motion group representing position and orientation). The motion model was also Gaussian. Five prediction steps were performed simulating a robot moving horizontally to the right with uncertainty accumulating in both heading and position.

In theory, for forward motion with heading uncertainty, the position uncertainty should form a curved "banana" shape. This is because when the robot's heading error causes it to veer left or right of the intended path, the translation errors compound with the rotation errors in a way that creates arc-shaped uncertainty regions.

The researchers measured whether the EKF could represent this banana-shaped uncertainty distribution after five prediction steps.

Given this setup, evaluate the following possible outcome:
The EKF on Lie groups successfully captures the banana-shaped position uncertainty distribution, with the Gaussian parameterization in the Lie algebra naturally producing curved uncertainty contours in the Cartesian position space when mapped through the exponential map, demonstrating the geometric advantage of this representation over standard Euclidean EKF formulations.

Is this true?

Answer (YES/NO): NO